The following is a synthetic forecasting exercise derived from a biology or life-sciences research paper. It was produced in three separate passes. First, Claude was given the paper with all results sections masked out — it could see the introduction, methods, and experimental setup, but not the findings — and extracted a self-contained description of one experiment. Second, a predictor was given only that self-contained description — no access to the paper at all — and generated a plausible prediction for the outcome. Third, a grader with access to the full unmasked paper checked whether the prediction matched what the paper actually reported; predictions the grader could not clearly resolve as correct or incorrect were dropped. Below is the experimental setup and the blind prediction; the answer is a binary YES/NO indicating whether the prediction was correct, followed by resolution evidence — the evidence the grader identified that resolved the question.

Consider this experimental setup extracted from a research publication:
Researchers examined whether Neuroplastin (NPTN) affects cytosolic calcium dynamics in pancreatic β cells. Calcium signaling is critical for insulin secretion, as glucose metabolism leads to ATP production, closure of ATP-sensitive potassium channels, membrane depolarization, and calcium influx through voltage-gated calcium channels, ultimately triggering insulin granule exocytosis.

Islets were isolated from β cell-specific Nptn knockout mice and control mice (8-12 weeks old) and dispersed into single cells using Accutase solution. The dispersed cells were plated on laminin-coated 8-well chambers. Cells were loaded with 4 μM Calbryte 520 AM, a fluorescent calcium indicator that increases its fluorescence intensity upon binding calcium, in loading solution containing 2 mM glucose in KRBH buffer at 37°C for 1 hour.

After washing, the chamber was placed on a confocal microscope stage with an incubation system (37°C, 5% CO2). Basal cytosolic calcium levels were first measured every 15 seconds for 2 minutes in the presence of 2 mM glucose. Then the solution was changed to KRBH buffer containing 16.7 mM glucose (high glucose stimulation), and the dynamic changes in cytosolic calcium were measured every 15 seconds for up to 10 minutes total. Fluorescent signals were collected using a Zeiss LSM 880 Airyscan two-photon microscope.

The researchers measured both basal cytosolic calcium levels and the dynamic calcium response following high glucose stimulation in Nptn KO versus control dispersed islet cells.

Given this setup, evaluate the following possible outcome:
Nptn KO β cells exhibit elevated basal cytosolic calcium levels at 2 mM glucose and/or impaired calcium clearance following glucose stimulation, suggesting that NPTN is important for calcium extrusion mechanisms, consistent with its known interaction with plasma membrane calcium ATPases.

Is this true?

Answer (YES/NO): YES